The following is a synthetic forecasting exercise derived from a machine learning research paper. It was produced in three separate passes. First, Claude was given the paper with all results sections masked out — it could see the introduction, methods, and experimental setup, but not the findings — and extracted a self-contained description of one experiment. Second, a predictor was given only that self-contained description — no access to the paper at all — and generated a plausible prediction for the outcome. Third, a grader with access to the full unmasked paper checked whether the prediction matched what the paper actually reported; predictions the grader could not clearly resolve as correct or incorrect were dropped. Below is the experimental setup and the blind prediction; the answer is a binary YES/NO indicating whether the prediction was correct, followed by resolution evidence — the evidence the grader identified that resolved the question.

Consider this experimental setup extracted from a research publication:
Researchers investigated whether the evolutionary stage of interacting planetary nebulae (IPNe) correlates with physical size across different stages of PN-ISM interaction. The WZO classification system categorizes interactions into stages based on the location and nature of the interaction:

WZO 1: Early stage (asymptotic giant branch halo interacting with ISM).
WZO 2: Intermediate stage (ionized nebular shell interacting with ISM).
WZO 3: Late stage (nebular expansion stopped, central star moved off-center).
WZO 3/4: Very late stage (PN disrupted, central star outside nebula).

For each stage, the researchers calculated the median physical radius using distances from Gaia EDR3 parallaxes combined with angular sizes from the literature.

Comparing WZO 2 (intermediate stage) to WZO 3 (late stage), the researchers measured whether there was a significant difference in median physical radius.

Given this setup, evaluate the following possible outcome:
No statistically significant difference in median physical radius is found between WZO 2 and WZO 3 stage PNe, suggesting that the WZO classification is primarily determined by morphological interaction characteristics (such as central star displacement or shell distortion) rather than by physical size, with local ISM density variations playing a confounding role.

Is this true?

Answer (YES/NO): YES